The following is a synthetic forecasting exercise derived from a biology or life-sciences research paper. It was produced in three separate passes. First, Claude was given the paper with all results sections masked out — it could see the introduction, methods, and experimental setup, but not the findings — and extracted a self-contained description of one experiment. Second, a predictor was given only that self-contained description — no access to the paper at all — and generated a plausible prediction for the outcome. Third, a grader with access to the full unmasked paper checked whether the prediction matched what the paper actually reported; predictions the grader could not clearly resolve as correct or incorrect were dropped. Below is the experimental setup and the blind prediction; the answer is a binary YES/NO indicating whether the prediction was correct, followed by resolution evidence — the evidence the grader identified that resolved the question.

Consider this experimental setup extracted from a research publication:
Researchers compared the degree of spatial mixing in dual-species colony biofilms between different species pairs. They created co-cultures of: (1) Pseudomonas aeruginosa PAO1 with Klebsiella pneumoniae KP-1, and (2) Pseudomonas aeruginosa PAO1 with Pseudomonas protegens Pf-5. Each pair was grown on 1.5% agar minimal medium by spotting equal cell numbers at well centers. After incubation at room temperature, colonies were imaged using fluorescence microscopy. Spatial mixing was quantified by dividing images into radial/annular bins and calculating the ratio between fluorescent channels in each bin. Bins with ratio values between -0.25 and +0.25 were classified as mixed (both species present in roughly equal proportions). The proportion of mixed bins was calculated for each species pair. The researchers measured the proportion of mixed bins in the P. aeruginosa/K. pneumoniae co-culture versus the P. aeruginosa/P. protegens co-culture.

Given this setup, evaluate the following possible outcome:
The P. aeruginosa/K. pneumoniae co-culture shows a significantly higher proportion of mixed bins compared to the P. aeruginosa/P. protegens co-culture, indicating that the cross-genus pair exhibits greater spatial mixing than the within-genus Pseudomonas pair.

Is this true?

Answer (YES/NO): YES